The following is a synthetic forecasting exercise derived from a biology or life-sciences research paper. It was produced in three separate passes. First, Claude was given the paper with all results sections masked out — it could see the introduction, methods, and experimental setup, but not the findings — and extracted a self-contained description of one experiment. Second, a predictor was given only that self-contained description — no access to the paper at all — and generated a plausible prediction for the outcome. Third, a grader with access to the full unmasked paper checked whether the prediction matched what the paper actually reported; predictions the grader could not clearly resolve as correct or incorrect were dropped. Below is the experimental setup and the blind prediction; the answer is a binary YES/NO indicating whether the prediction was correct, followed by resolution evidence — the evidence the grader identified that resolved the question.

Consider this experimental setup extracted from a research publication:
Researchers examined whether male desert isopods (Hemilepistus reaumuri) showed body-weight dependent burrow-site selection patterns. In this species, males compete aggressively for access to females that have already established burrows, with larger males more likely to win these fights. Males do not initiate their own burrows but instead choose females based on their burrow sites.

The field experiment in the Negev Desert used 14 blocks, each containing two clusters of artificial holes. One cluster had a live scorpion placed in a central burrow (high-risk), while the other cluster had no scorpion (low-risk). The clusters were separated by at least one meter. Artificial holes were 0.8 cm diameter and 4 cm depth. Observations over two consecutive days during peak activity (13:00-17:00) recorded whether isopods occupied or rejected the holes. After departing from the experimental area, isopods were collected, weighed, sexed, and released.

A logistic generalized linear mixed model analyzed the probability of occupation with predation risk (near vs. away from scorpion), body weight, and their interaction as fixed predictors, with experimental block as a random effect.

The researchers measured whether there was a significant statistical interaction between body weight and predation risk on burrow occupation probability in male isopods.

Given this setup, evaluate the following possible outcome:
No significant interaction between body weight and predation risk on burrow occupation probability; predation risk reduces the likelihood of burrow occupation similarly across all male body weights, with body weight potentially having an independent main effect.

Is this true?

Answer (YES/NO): NO